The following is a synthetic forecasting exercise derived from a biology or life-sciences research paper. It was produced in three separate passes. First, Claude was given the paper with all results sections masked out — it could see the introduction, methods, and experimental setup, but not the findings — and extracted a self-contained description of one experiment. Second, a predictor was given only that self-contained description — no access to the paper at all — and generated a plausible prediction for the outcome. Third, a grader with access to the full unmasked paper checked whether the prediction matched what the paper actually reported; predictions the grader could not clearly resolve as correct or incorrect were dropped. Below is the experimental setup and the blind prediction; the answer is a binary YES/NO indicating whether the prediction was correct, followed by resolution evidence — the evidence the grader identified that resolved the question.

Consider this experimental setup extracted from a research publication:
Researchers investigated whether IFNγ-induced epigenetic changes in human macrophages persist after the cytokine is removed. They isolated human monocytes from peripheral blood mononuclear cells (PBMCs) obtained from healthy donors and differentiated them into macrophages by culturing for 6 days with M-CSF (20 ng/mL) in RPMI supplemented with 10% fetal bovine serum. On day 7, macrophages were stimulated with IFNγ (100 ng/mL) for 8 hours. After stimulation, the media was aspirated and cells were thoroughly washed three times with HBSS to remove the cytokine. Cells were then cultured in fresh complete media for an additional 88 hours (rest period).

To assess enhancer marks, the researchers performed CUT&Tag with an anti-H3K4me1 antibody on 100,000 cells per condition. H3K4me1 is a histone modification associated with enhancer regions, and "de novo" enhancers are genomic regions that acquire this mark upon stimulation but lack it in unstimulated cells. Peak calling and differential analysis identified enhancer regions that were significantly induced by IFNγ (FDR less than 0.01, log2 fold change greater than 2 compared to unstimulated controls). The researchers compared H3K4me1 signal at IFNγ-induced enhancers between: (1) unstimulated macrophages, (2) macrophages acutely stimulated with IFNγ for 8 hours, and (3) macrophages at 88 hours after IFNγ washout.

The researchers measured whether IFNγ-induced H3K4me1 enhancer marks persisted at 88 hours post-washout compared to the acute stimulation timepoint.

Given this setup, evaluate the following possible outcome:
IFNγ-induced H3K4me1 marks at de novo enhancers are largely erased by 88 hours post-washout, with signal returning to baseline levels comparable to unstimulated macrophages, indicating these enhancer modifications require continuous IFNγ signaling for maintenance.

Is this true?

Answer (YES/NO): NO